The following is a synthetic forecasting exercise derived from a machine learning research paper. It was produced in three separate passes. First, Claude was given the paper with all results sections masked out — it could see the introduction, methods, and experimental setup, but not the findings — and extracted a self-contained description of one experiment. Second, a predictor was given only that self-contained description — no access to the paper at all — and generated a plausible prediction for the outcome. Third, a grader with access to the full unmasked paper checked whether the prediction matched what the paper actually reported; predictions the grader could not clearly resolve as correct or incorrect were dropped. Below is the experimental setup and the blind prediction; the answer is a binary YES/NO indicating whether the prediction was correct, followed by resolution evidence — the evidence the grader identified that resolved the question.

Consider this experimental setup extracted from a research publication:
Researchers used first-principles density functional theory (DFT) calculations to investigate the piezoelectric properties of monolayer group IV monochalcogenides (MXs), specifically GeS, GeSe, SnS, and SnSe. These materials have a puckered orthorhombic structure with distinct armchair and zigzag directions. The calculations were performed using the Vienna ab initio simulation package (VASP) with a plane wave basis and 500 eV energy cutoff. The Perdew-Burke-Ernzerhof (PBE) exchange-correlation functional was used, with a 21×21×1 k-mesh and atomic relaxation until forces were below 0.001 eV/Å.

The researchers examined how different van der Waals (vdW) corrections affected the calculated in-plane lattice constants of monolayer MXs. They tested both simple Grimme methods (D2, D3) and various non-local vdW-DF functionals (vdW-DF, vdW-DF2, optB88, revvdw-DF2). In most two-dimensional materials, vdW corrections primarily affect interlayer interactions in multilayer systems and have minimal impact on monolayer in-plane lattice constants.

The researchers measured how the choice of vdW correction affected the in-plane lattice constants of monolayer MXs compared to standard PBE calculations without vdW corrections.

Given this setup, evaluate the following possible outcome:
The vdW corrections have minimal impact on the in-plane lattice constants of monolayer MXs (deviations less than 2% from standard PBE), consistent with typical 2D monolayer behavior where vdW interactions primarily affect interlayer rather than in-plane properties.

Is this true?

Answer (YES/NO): NO